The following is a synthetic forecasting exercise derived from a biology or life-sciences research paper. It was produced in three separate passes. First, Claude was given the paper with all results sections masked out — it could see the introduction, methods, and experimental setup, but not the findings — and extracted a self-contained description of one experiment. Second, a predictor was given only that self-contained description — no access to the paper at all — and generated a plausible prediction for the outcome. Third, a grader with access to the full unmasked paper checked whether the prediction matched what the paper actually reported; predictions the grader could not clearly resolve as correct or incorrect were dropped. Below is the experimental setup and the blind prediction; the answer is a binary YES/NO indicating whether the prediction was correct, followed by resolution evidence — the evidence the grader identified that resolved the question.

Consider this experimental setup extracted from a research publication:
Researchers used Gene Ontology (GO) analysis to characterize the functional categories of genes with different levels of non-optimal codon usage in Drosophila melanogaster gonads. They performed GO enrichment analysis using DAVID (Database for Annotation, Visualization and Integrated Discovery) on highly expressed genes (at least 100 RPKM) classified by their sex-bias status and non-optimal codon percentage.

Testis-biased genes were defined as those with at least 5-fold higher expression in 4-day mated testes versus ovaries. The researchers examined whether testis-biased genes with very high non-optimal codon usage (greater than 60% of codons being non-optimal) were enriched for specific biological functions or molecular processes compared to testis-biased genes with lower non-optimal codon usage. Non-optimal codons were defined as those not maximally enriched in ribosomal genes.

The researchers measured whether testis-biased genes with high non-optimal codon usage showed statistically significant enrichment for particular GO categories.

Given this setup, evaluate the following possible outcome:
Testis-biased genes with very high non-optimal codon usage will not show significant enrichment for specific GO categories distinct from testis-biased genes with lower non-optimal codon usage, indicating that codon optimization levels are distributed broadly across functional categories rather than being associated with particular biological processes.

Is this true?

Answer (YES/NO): NO